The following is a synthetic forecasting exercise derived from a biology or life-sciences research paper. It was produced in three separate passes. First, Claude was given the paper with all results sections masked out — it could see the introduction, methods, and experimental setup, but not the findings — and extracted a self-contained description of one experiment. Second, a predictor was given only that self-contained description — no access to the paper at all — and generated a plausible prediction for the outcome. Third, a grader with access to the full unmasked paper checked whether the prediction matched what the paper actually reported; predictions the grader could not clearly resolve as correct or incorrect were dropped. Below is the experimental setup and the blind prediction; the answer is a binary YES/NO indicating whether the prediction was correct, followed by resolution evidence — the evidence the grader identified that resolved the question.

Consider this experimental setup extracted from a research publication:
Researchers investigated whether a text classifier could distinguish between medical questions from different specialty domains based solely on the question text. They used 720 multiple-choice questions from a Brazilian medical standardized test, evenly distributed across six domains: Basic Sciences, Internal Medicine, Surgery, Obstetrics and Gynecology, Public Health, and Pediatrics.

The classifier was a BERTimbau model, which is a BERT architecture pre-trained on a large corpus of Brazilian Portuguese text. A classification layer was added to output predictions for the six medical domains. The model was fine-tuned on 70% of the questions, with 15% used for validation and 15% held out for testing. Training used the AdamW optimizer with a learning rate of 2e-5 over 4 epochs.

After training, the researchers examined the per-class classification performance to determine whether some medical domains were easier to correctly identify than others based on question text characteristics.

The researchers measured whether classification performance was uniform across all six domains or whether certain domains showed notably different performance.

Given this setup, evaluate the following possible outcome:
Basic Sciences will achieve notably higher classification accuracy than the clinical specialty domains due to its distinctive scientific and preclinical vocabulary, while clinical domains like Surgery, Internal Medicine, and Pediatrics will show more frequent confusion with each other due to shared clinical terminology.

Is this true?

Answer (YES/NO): NO